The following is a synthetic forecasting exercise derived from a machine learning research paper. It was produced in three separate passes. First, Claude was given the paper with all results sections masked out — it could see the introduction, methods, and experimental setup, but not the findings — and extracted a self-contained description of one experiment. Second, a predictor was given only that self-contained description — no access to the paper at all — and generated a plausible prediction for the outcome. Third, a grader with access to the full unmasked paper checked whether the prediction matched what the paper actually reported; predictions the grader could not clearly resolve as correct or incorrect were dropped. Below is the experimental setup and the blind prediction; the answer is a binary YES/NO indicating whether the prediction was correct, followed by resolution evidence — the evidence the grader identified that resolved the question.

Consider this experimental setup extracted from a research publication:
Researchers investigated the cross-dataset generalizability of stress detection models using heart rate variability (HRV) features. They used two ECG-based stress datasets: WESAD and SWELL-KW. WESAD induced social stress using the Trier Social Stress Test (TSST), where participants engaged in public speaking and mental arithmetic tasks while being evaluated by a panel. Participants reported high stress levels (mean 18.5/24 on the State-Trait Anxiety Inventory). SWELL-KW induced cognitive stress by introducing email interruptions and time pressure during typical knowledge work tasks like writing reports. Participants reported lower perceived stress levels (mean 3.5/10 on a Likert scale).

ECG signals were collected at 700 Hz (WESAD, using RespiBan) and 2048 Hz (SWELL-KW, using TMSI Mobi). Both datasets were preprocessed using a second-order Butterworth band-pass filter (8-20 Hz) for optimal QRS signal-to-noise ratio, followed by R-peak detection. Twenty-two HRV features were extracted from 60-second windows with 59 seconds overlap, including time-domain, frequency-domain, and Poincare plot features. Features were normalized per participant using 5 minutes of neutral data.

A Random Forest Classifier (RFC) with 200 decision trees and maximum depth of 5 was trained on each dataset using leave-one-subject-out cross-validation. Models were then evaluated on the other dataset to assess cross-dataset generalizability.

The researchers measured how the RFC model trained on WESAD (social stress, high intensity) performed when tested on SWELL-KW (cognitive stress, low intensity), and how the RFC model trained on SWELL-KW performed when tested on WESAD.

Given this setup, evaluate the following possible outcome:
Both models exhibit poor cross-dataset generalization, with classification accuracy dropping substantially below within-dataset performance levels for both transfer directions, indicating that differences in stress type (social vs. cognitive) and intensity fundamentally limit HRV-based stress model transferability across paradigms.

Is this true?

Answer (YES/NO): NO